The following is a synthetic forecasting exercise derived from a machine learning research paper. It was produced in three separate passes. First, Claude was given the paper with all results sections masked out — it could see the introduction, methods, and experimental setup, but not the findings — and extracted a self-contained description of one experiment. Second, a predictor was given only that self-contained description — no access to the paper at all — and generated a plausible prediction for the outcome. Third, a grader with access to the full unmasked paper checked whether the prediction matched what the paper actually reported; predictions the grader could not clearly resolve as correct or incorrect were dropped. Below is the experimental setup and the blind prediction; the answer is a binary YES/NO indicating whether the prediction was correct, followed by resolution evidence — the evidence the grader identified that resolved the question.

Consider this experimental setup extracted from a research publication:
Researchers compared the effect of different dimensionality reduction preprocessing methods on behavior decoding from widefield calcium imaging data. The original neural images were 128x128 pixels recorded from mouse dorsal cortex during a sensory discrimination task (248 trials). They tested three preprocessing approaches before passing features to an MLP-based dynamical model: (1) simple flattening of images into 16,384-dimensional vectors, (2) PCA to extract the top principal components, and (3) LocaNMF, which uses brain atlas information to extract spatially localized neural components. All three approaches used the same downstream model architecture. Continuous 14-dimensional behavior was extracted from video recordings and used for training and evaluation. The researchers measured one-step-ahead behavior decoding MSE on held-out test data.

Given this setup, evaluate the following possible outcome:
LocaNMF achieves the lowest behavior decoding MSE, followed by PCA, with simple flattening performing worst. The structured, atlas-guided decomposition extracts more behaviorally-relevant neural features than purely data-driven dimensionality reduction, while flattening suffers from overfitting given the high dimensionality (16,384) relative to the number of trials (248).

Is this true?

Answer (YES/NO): YES